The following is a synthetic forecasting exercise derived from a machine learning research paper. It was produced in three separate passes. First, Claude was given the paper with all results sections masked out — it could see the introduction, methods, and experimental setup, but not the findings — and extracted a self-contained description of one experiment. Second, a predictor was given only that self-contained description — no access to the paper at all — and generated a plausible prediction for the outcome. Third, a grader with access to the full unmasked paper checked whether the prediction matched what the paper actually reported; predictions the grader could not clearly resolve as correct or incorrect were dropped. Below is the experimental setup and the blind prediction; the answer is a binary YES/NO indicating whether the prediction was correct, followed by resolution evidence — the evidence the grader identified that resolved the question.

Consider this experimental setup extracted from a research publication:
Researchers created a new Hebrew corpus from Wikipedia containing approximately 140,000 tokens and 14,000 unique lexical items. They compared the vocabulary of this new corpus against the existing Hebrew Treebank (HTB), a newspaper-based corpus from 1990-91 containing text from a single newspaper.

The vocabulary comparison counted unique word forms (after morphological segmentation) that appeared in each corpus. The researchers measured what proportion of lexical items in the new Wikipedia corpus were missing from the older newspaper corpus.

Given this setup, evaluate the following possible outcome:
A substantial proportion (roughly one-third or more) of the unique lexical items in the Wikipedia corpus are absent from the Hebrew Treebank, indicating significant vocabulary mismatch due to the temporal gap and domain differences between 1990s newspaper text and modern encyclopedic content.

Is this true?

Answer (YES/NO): YES